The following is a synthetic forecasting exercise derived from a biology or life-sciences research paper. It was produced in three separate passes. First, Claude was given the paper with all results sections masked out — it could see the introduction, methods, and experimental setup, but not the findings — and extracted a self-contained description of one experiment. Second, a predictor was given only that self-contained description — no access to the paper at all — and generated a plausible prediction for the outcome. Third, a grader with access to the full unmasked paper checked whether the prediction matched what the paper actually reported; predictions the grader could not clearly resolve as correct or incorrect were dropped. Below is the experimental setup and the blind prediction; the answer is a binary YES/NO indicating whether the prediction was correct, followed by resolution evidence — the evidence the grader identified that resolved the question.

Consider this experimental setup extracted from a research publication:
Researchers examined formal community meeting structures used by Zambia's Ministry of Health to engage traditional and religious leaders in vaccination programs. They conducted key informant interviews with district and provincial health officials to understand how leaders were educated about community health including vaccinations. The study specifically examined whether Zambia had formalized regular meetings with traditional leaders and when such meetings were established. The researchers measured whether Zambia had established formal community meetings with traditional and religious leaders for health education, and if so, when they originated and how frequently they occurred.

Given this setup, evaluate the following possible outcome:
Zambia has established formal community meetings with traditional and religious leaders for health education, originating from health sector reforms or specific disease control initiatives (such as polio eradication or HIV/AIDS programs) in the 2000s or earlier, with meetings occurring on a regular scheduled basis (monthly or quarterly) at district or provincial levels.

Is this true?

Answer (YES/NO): NO